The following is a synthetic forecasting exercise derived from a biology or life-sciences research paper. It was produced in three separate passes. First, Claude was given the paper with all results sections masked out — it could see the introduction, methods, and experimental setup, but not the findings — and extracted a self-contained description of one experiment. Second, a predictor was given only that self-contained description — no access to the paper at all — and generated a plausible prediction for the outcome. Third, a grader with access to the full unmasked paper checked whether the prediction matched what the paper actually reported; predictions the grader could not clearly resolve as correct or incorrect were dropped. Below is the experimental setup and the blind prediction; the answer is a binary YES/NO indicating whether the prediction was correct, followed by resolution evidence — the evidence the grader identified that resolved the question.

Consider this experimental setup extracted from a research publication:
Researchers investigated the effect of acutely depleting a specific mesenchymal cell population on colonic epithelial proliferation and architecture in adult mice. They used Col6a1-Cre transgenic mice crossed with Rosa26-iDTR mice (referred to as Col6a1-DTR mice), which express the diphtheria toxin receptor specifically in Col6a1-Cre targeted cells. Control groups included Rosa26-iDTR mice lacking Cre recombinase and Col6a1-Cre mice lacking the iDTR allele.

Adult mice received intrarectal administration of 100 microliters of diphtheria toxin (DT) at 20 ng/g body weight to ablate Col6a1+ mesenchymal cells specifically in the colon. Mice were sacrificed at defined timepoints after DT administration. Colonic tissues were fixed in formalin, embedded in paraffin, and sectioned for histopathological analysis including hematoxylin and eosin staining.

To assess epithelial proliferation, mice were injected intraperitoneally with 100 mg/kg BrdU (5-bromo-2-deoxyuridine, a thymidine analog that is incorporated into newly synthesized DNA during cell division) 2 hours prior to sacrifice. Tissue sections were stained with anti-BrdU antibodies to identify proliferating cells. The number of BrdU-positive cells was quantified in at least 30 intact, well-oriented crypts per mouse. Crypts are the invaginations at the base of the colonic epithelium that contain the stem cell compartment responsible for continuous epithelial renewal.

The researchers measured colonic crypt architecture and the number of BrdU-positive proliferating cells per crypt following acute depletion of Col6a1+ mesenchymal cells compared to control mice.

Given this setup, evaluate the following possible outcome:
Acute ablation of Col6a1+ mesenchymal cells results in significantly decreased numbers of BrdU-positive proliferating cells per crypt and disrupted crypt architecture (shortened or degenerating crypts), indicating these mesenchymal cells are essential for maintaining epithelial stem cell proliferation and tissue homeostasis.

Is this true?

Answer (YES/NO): NO